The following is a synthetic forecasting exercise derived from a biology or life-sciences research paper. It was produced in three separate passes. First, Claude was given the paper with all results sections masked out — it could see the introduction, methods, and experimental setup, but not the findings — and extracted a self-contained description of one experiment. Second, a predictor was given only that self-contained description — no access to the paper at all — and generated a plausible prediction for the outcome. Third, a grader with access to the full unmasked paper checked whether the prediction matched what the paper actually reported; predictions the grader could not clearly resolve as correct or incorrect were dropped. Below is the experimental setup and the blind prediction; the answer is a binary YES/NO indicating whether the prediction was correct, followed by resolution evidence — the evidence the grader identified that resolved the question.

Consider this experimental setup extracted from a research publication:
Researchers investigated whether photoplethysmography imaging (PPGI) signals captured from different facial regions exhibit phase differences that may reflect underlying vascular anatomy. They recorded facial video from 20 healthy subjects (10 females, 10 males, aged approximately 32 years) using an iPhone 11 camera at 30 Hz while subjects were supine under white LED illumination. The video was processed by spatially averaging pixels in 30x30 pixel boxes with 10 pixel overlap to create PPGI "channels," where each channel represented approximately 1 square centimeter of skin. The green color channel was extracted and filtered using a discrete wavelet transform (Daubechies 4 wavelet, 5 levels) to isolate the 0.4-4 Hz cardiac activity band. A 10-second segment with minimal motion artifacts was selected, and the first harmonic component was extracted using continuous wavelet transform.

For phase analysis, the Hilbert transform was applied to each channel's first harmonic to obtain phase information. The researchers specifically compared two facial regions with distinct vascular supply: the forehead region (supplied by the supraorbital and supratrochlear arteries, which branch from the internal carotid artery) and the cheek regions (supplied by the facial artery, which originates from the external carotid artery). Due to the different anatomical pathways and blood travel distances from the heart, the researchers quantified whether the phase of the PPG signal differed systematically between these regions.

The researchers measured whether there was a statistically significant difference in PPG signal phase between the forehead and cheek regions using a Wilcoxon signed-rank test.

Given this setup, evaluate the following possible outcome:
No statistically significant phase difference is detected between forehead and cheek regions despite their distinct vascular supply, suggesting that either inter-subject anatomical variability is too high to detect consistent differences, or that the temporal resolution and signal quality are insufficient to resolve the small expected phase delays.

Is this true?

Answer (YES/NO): NO